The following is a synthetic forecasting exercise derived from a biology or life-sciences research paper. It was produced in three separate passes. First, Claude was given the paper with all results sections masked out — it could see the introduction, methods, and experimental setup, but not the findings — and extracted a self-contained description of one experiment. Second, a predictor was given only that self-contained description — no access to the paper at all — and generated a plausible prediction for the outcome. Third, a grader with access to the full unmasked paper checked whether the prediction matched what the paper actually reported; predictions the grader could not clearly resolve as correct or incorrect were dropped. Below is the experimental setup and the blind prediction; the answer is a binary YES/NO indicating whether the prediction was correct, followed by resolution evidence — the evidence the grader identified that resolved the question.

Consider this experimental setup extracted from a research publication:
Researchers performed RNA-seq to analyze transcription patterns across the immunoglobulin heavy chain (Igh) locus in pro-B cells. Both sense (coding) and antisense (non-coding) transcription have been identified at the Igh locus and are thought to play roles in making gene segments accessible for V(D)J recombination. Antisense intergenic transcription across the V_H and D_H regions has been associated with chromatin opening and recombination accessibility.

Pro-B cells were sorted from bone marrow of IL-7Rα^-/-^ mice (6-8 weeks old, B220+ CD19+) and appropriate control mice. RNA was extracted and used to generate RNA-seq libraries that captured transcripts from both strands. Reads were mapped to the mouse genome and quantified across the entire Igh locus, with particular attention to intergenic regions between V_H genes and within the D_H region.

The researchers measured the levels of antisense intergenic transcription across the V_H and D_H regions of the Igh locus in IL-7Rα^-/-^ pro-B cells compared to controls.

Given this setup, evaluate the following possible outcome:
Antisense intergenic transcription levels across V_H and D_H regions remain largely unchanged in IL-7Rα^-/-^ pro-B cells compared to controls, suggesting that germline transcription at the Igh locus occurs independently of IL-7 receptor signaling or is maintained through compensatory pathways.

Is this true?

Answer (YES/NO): NO